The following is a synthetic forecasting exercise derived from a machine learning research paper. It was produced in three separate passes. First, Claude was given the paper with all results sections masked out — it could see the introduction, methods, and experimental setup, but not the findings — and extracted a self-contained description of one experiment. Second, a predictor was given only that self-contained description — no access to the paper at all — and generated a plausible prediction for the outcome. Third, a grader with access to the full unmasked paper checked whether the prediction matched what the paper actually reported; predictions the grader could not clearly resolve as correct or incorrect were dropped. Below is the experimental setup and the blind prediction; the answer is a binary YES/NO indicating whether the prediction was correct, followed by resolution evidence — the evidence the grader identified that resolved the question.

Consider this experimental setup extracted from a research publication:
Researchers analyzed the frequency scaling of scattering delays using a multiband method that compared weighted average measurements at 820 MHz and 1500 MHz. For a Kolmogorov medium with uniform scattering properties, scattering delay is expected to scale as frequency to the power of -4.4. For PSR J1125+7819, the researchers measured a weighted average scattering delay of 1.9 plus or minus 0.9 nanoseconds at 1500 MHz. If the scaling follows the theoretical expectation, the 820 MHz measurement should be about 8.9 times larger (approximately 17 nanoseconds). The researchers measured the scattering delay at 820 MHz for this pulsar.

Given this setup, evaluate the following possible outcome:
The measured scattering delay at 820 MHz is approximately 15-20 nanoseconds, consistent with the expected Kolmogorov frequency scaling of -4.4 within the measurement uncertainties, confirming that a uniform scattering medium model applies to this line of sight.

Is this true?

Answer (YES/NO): NO